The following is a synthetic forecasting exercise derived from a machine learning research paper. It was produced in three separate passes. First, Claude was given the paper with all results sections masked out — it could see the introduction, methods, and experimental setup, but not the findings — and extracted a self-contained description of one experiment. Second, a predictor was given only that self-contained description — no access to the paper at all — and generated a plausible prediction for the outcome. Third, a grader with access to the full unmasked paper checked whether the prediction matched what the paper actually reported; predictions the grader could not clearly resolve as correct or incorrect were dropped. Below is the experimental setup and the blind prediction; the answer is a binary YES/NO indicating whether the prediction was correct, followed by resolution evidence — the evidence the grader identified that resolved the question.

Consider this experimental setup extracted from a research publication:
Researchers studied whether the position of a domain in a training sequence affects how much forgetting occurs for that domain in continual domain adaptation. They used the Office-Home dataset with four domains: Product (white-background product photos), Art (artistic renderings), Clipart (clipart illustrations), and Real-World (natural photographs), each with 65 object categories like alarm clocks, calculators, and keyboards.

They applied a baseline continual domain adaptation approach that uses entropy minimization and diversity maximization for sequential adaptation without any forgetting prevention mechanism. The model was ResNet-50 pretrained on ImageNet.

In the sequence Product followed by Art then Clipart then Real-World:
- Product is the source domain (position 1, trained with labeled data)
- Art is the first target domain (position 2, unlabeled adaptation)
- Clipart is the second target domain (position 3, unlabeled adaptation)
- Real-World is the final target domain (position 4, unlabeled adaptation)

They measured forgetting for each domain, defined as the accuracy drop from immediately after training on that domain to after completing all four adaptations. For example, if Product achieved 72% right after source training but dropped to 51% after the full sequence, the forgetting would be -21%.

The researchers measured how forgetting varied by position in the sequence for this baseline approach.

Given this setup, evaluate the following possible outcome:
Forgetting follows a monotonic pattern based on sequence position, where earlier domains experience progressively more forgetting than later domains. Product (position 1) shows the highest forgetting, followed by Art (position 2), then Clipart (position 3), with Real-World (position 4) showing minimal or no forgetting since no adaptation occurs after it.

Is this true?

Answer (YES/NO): YES